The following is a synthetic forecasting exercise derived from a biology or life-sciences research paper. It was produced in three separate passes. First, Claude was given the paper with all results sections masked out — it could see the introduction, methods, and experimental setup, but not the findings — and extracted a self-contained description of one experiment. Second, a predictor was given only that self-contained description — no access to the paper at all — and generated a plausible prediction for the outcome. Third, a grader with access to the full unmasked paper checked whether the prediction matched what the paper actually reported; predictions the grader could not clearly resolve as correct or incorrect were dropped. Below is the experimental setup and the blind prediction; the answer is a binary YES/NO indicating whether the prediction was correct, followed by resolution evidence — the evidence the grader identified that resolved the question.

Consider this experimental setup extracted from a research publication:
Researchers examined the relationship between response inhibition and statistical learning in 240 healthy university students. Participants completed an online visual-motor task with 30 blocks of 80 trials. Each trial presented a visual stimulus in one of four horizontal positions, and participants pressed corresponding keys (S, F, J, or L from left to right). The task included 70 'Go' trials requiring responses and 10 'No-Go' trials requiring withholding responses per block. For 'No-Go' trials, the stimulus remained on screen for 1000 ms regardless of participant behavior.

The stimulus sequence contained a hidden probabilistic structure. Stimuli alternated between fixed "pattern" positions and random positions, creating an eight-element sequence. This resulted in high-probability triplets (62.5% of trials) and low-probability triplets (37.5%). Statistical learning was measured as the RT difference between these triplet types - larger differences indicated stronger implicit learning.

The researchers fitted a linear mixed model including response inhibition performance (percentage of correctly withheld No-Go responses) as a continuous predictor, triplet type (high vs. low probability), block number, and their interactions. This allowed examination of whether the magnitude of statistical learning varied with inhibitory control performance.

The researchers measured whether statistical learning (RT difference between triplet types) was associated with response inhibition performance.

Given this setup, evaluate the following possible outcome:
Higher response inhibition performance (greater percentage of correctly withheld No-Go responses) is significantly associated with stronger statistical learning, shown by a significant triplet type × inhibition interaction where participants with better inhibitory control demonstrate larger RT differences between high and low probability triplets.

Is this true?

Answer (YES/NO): NO